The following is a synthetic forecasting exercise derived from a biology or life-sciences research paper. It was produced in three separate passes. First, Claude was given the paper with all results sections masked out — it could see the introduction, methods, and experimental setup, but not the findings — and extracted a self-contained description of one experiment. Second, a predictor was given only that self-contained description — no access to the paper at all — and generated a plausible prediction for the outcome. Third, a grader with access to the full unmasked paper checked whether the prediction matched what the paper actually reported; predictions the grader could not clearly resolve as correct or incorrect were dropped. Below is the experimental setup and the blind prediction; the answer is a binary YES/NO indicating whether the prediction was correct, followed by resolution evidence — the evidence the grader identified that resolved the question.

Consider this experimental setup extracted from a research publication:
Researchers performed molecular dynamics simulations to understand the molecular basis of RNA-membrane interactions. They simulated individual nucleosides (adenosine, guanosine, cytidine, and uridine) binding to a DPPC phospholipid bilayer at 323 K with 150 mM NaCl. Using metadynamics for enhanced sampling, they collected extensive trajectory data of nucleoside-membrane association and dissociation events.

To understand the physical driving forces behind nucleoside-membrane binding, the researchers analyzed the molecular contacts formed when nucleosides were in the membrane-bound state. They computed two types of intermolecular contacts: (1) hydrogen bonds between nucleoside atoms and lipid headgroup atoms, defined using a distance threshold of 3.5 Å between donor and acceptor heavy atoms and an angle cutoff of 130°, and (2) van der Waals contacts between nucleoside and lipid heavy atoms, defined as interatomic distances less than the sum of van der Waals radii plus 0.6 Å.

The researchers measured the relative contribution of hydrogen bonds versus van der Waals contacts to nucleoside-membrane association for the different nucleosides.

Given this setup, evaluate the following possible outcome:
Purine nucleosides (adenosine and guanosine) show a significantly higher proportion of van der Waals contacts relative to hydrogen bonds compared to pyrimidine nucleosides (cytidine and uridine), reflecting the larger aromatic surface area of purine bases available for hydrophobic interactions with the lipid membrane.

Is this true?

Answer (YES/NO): NO